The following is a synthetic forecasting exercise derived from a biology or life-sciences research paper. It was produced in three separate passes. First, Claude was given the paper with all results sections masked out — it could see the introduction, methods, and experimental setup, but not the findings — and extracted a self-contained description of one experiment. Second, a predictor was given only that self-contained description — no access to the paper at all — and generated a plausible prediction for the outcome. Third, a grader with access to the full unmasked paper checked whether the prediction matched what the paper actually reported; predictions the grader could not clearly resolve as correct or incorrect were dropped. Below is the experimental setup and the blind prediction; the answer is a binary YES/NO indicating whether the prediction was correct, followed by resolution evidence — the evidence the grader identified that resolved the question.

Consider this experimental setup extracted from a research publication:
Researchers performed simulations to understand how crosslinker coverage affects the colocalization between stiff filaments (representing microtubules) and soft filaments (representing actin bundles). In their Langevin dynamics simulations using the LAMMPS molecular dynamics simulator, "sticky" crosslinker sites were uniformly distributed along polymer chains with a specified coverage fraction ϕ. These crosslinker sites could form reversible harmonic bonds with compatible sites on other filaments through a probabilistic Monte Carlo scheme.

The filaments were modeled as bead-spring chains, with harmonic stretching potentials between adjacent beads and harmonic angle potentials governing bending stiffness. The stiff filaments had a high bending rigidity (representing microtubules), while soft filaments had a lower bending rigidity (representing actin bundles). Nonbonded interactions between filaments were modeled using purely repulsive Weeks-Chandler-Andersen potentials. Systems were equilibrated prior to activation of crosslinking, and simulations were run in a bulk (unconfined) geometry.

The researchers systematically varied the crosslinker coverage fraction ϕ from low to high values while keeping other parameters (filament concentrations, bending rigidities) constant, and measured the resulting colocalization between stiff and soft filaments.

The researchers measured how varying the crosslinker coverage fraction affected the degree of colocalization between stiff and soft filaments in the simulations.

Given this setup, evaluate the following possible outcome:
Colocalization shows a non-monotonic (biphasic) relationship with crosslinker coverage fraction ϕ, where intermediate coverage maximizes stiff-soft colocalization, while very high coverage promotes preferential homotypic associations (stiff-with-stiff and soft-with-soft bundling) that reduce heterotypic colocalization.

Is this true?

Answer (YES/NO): NO